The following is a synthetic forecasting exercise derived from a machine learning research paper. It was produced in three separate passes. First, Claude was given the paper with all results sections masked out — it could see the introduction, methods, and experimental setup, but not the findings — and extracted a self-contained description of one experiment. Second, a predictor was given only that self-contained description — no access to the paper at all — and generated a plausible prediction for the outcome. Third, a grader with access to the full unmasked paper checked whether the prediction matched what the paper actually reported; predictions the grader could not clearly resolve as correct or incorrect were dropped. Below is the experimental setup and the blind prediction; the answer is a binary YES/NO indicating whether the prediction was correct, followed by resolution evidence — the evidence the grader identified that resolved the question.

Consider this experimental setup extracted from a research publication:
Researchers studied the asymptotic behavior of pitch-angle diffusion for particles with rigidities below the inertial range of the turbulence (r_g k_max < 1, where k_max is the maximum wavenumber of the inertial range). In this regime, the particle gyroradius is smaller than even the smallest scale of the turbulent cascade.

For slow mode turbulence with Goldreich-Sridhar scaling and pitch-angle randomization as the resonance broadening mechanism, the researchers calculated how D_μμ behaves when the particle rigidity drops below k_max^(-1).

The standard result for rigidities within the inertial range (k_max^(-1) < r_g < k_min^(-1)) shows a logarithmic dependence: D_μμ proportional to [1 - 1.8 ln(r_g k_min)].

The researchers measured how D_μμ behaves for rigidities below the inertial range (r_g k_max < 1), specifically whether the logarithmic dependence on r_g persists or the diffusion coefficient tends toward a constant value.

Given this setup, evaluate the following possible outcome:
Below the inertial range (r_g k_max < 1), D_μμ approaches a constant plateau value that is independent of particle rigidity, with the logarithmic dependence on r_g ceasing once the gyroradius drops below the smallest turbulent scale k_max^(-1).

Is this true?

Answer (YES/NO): YES